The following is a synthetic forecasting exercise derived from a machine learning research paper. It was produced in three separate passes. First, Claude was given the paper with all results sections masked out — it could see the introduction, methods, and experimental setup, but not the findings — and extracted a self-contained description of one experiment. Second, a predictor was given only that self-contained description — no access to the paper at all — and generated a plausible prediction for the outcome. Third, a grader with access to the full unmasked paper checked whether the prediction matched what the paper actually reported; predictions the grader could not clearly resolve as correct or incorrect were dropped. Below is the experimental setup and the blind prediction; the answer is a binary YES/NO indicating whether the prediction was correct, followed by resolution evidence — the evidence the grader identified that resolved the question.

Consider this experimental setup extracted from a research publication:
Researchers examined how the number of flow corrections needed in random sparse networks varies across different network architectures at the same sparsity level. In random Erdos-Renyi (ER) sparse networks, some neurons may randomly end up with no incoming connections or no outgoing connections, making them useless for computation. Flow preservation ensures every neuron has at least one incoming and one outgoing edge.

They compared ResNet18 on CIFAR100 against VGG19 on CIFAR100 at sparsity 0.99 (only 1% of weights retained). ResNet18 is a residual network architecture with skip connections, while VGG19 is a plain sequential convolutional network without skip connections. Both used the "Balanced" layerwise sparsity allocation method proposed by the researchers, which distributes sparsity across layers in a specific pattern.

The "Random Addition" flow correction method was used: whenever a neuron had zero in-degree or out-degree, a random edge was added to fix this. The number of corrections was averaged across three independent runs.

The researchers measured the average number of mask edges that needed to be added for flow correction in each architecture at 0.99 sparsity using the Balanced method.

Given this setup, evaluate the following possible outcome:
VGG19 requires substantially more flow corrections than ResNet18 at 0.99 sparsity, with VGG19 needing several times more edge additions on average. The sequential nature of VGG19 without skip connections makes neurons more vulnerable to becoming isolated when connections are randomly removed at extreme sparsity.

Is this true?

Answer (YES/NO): NO